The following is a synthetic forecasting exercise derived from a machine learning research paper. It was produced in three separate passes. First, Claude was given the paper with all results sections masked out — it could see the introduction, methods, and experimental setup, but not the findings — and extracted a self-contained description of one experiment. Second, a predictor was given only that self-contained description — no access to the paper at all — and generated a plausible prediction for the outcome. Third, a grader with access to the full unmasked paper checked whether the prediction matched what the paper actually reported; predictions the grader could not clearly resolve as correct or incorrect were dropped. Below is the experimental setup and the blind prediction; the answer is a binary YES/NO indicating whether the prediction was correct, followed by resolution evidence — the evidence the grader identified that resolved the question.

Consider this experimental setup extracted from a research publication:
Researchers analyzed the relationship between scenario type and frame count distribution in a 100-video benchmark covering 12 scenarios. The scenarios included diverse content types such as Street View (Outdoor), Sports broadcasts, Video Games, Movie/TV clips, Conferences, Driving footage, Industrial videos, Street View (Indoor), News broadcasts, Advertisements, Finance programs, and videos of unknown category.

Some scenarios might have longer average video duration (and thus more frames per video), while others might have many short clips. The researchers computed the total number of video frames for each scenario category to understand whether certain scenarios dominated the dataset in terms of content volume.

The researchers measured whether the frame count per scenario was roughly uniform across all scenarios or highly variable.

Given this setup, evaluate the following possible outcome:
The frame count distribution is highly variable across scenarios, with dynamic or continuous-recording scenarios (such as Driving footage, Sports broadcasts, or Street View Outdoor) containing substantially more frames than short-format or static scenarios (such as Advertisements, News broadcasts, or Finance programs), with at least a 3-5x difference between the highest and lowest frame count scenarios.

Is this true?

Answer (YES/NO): NO